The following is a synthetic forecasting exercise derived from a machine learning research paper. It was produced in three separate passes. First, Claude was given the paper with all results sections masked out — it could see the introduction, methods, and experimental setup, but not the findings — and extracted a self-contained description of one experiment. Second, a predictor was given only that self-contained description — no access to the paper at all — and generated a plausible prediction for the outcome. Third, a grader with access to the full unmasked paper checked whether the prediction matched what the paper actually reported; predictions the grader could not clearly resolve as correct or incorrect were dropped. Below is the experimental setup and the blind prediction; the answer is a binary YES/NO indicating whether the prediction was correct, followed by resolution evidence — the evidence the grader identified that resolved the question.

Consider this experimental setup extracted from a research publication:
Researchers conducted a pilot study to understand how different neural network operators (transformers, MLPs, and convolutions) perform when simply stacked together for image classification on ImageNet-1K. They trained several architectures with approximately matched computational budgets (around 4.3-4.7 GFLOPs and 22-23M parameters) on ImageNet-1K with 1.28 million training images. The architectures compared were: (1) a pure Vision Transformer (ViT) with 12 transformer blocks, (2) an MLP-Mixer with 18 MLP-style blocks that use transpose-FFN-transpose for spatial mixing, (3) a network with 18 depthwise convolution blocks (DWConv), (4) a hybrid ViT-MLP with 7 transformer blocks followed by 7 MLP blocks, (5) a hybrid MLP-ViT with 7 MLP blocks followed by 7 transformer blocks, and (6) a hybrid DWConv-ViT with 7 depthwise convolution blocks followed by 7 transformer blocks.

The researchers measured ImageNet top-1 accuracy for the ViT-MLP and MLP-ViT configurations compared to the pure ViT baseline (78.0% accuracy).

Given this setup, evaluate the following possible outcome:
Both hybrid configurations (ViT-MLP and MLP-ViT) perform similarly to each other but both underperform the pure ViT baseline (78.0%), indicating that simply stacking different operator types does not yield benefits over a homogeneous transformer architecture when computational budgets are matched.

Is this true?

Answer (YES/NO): NO